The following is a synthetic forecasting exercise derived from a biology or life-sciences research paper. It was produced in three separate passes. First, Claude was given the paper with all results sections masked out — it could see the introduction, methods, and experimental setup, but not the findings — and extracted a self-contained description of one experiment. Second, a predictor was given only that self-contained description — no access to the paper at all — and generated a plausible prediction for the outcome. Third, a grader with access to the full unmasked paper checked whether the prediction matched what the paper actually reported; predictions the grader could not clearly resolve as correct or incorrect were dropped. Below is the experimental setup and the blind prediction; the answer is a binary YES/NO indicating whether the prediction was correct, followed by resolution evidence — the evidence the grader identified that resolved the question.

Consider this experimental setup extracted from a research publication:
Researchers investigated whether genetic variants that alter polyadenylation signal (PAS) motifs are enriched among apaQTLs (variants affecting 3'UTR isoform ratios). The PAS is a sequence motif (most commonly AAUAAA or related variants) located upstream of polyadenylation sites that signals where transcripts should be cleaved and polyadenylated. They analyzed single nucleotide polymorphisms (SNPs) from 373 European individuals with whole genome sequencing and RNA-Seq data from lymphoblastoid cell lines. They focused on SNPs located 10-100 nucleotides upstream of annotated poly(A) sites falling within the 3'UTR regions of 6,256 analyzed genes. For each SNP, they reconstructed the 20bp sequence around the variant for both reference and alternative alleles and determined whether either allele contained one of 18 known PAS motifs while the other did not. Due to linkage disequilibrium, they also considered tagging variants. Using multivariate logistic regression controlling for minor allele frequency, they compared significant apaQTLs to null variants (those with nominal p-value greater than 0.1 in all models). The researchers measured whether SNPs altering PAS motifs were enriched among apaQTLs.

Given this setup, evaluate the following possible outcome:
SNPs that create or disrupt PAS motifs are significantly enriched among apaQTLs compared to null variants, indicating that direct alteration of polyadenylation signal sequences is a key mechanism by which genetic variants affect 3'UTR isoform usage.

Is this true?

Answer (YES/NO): YES